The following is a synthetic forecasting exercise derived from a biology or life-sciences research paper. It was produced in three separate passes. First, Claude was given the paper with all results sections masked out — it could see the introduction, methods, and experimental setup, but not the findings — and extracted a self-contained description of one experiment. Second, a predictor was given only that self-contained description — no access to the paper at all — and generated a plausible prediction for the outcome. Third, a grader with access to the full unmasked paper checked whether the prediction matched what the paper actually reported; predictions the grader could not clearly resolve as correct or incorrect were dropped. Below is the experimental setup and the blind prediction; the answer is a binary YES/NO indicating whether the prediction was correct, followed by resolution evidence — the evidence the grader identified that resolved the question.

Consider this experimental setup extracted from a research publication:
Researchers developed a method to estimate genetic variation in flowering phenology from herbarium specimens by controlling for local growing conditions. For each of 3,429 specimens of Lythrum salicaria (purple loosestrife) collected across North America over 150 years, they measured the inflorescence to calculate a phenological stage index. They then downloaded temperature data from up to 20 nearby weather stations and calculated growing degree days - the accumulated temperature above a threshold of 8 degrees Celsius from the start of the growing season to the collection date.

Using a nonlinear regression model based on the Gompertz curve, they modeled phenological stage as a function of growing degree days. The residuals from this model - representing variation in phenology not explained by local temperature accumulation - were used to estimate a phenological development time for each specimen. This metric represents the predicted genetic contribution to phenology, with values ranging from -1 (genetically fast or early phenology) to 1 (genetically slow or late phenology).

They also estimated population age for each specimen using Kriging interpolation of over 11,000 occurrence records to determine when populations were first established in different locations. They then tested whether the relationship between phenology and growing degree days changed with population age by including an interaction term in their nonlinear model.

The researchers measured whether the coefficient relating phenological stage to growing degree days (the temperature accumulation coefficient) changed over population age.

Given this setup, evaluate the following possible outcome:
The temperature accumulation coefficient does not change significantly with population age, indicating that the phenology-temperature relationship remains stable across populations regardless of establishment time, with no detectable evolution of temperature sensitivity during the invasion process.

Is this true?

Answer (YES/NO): NO